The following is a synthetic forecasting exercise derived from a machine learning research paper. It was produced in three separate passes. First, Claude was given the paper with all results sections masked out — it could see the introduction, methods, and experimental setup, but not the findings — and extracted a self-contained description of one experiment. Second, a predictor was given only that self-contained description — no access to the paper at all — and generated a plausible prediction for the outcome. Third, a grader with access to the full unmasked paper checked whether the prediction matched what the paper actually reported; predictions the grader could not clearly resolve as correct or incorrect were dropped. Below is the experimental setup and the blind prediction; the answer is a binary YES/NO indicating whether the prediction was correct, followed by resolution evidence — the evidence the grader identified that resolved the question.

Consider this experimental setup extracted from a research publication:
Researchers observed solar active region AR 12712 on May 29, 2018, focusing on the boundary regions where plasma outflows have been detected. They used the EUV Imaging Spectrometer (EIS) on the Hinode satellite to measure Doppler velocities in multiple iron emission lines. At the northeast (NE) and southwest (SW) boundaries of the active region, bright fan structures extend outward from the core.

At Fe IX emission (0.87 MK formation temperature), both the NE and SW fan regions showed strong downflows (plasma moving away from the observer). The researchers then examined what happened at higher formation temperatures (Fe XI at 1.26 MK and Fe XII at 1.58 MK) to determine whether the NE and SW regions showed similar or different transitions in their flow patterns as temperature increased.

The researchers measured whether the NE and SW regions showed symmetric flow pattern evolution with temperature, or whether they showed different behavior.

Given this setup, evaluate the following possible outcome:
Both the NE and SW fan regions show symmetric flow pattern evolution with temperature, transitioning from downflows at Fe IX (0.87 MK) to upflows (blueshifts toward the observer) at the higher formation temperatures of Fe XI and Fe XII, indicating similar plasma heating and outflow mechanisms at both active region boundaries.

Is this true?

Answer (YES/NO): NO